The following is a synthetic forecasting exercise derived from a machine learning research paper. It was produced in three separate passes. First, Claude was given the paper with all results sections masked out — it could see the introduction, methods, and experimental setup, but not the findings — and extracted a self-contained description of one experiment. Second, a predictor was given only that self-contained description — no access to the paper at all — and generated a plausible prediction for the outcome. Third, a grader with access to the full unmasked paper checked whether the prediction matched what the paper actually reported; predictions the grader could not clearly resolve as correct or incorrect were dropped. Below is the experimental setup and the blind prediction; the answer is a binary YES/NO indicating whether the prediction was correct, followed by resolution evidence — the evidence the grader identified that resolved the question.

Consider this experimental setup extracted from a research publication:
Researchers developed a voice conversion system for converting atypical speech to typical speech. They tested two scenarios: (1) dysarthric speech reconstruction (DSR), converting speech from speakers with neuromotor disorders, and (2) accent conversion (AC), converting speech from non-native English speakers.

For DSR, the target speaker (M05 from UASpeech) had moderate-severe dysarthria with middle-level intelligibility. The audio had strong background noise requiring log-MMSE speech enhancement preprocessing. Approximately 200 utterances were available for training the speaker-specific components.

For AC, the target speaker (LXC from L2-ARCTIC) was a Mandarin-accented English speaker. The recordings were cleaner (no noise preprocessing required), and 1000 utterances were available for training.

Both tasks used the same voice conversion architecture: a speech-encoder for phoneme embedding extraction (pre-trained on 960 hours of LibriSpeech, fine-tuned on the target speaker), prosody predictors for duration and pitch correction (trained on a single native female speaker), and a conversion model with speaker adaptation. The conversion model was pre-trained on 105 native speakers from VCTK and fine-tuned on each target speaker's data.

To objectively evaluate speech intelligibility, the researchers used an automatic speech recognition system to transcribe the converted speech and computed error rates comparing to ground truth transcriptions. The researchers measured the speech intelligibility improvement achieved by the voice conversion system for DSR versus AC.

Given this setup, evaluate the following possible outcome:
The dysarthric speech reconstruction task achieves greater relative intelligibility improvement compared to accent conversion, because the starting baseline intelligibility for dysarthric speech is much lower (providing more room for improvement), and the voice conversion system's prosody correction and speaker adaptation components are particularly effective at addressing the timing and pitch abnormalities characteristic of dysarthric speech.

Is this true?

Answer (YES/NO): YES